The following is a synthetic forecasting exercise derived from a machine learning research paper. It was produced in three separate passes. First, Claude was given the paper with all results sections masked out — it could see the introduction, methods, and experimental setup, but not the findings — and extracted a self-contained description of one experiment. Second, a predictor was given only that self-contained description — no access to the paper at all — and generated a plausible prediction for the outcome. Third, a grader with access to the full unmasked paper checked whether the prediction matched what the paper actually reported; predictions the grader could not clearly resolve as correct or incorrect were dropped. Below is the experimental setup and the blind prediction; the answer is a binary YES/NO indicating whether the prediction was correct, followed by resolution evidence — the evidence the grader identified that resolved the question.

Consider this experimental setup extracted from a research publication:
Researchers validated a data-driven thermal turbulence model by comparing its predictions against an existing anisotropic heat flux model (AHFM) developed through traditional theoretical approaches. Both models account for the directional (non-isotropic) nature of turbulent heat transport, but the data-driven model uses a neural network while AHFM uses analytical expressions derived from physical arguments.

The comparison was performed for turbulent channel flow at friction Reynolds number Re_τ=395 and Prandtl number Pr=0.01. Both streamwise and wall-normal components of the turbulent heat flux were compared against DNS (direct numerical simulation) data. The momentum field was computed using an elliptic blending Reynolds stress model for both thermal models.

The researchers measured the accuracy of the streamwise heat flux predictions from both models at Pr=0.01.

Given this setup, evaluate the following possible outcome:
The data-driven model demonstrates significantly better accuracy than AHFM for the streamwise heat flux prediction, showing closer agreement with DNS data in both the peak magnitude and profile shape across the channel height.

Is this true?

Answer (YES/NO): NO